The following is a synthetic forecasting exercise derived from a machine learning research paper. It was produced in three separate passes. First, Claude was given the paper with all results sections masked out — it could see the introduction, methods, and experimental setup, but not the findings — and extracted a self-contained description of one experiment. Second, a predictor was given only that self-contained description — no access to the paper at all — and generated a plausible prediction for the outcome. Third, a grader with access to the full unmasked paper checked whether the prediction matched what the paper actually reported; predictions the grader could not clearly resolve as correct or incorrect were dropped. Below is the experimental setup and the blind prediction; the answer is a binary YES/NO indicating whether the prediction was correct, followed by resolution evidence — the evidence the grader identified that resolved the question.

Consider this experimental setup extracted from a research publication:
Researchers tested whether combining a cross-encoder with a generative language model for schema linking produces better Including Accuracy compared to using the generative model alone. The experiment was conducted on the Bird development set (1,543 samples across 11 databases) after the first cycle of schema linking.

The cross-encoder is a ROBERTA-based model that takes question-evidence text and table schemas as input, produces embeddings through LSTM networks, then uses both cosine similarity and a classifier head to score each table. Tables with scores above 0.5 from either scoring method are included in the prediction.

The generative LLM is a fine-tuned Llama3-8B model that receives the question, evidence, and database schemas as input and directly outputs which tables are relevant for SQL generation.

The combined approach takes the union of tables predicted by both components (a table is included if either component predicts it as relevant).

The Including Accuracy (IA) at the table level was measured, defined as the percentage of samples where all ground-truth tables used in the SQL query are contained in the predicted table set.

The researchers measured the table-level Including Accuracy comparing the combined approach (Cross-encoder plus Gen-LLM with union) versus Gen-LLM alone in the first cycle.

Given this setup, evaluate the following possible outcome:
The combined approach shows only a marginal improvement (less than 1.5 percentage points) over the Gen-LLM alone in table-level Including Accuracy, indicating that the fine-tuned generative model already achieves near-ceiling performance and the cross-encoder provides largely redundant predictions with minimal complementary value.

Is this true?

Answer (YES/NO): NO